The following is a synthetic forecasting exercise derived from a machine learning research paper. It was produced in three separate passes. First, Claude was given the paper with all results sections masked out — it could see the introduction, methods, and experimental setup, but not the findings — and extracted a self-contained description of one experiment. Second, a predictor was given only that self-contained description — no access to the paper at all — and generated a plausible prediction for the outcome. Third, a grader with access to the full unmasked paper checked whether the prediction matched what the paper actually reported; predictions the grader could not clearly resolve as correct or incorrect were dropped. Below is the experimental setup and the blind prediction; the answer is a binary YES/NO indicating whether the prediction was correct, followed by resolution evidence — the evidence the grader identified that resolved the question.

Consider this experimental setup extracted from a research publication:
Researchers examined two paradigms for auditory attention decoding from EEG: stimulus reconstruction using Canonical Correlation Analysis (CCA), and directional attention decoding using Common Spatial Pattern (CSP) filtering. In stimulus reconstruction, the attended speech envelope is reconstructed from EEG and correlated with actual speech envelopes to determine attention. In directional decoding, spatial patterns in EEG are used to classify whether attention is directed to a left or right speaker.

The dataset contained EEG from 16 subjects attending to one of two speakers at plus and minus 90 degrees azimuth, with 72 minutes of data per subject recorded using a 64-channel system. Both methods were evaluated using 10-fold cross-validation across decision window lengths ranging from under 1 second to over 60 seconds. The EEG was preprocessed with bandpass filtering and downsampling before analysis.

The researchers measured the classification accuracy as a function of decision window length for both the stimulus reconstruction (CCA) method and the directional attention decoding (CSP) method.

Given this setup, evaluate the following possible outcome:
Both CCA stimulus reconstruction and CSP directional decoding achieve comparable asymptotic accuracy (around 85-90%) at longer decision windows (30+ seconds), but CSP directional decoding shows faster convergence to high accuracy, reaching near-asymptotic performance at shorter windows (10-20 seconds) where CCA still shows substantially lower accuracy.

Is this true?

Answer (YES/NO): NO